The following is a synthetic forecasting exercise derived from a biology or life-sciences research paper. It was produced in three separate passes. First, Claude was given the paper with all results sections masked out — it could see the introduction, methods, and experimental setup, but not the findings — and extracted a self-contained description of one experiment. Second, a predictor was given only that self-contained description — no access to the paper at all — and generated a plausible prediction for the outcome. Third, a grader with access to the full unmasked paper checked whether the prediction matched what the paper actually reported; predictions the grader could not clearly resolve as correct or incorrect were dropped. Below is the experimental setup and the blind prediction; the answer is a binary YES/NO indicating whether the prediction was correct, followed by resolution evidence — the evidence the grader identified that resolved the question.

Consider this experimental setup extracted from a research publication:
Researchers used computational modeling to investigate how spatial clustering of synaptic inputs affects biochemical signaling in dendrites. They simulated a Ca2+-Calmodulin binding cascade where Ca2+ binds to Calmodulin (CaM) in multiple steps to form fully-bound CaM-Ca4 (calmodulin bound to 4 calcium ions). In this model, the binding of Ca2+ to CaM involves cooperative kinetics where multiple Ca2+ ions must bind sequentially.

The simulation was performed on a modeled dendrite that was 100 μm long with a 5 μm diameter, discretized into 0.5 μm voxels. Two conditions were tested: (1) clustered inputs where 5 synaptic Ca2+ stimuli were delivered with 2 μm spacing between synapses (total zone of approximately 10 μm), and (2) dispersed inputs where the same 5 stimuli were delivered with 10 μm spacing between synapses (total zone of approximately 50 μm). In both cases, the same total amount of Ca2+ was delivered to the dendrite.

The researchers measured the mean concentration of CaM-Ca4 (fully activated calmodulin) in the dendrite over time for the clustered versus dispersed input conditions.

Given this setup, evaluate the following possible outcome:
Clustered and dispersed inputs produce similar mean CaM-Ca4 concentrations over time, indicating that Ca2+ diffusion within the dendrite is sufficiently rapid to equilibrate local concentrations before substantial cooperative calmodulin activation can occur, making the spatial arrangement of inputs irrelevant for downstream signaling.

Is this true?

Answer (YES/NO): NO